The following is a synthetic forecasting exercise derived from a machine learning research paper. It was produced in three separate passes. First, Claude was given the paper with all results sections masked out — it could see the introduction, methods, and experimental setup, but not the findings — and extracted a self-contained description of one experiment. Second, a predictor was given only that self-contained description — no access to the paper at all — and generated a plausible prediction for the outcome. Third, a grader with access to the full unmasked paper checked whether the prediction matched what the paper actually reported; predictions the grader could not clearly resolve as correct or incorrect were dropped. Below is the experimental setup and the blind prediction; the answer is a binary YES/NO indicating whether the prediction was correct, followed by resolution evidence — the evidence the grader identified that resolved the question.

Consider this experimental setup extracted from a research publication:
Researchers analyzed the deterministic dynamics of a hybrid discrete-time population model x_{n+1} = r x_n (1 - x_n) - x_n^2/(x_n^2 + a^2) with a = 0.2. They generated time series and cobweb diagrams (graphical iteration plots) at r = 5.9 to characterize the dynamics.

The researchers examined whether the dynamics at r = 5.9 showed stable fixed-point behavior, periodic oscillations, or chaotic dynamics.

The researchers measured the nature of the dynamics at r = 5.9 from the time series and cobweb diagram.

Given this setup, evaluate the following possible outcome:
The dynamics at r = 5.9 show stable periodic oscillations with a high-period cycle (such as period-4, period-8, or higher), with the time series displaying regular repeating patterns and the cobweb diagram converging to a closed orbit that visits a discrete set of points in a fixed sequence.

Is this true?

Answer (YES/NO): NO